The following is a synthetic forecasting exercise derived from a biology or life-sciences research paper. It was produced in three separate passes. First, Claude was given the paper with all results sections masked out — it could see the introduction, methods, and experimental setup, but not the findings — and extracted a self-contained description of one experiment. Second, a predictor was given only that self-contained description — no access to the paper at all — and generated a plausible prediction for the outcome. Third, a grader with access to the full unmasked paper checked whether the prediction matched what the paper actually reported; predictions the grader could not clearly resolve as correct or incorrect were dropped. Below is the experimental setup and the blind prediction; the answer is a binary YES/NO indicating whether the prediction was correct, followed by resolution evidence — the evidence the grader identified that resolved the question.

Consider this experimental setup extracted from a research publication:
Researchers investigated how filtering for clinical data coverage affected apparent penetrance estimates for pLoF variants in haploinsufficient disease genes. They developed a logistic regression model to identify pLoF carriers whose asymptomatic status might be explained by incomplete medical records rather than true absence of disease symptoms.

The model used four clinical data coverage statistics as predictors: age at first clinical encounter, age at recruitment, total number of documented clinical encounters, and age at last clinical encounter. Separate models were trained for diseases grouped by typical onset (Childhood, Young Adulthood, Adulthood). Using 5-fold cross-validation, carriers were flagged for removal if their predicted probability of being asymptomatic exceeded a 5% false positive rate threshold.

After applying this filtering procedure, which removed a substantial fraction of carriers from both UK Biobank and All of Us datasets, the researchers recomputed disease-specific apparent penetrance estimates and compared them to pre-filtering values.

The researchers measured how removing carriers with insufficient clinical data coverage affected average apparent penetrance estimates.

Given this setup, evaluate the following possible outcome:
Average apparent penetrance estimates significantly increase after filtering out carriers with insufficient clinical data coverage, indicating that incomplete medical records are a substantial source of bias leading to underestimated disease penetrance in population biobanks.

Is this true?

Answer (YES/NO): NO